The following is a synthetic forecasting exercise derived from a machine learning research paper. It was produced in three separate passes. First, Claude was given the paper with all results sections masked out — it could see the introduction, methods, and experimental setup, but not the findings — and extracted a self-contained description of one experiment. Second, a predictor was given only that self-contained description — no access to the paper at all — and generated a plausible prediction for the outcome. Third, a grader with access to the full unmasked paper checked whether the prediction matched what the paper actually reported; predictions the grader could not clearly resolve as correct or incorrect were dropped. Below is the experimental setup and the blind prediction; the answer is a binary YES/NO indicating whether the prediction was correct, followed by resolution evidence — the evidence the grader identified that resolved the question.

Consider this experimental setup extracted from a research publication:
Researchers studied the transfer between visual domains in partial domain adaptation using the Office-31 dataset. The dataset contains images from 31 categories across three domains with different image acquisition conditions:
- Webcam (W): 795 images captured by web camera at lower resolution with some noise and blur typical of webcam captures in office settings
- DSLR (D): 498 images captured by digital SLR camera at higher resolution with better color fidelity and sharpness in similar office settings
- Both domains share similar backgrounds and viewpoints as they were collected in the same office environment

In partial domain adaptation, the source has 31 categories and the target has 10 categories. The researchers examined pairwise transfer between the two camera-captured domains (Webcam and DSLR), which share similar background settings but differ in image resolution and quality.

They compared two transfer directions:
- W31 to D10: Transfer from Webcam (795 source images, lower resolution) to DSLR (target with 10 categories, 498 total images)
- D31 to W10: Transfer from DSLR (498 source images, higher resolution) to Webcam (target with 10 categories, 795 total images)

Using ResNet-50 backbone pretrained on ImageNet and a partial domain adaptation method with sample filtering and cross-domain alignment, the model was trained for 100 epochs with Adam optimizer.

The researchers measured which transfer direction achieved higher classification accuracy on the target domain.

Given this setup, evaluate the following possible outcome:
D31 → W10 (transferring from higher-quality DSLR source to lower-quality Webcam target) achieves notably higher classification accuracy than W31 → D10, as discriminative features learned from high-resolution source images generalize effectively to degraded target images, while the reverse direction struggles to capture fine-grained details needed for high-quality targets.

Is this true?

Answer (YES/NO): NO